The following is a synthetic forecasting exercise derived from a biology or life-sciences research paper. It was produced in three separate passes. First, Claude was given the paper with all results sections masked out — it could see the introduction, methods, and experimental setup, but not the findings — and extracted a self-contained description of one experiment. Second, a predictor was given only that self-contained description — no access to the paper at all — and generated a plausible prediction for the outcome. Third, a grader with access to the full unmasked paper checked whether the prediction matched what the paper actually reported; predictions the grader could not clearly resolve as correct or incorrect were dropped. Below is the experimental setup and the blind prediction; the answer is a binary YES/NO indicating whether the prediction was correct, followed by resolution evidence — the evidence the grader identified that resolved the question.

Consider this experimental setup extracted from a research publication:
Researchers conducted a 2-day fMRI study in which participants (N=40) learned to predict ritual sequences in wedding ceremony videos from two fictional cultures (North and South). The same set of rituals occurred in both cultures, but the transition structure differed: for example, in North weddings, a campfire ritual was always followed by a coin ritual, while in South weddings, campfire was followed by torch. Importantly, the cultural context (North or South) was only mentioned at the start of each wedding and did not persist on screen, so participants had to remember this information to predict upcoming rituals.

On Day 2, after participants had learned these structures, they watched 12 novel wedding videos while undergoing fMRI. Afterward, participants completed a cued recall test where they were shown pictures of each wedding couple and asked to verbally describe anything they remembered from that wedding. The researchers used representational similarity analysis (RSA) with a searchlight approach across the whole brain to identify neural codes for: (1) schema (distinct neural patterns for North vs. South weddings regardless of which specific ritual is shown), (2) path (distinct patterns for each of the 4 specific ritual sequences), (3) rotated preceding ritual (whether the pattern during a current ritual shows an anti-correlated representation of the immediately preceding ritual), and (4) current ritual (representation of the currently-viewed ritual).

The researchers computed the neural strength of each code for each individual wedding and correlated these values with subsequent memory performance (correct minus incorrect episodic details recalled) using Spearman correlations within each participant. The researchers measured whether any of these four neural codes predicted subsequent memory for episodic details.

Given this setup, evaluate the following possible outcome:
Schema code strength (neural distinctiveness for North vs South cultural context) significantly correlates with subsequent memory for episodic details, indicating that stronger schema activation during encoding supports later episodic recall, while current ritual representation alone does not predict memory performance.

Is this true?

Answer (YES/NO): YES